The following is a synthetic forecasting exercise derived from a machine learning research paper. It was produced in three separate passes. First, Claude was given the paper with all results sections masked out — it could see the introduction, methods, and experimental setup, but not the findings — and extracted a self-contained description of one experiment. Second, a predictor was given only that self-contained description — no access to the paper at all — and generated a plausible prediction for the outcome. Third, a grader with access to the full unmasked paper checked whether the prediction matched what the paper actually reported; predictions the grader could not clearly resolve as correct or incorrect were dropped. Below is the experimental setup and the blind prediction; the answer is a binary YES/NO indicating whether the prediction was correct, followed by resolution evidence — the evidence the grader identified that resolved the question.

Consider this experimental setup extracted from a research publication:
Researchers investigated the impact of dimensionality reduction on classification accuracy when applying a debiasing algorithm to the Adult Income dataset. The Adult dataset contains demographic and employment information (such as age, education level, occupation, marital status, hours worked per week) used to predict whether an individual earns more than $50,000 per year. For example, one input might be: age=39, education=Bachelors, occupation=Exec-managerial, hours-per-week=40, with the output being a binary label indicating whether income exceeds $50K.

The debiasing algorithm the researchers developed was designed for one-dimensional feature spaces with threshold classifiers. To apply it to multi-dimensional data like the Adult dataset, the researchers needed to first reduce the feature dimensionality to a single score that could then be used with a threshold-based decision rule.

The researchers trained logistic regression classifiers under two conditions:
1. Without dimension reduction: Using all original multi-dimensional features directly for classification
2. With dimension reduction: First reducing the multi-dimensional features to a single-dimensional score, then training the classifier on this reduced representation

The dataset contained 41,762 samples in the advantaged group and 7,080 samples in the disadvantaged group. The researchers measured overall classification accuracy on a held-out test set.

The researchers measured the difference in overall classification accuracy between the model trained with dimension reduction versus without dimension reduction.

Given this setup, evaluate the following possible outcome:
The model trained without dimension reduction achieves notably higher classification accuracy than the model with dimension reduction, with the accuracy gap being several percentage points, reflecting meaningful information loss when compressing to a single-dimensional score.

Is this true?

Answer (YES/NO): NO